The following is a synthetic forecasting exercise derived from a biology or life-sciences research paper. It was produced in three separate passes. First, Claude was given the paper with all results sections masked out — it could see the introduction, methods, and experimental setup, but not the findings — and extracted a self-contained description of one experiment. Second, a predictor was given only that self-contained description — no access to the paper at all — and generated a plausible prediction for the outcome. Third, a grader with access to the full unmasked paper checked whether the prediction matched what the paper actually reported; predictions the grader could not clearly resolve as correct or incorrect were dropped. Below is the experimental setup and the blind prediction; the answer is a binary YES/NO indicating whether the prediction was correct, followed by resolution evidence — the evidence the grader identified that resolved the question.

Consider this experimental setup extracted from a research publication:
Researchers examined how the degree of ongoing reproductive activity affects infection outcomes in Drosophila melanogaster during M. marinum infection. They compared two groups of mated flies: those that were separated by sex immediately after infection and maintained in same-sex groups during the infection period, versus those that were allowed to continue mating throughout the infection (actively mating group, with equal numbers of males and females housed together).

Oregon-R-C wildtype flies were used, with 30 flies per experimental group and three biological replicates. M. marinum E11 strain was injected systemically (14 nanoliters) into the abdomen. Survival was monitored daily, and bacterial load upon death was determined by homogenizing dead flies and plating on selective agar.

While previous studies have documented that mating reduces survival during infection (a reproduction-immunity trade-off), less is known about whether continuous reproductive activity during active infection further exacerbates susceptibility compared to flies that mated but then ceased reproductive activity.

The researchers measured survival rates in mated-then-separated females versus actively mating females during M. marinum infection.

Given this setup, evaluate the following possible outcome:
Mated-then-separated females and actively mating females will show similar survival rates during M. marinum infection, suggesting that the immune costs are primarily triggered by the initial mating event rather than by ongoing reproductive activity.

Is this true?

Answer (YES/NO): YES